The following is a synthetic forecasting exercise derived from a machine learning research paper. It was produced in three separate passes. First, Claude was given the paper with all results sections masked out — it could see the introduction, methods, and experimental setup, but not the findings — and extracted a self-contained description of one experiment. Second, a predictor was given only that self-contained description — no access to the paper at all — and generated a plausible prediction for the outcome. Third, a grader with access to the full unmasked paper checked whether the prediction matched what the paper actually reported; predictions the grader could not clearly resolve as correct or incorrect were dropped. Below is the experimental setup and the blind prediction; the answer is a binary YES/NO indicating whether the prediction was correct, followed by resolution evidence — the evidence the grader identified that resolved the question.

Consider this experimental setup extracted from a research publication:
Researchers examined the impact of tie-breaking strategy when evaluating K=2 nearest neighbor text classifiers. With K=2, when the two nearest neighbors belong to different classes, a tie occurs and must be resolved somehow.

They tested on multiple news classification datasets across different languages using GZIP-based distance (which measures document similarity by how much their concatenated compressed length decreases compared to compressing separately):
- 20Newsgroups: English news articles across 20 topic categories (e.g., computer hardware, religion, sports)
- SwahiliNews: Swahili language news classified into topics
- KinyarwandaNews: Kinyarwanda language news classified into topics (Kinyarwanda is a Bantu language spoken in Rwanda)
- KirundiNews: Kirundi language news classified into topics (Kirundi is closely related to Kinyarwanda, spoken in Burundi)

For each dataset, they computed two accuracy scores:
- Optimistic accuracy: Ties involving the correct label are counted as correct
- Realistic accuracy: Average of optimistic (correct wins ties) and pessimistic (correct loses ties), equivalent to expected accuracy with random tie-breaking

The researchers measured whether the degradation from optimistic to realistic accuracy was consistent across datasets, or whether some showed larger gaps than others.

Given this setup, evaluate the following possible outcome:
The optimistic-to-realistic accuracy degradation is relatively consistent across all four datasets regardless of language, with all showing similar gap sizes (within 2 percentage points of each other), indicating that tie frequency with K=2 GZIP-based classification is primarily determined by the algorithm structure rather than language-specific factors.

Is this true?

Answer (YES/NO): NO